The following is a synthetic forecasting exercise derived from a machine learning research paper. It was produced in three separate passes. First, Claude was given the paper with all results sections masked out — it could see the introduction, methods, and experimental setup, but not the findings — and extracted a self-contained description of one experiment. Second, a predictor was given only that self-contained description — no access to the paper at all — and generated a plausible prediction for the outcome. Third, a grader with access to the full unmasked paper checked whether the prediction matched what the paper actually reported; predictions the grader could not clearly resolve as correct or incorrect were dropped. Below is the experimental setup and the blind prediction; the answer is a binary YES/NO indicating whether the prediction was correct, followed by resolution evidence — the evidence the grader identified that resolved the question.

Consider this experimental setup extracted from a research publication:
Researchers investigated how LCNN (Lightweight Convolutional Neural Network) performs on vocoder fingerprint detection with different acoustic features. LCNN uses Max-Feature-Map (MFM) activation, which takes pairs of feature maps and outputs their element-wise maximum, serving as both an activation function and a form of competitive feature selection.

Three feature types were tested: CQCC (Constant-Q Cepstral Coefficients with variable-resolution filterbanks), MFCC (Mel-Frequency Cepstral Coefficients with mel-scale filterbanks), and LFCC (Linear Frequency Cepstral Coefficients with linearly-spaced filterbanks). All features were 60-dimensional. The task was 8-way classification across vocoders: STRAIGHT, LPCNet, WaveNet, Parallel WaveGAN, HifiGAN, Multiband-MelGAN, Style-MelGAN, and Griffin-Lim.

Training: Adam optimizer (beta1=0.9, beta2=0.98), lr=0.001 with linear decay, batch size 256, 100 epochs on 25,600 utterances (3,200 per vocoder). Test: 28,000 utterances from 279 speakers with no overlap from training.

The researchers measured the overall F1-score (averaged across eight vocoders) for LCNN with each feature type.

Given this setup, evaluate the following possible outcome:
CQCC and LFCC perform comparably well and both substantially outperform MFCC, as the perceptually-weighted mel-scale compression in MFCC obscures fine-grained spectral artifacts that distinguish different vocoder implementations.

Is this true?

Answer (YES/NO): NO